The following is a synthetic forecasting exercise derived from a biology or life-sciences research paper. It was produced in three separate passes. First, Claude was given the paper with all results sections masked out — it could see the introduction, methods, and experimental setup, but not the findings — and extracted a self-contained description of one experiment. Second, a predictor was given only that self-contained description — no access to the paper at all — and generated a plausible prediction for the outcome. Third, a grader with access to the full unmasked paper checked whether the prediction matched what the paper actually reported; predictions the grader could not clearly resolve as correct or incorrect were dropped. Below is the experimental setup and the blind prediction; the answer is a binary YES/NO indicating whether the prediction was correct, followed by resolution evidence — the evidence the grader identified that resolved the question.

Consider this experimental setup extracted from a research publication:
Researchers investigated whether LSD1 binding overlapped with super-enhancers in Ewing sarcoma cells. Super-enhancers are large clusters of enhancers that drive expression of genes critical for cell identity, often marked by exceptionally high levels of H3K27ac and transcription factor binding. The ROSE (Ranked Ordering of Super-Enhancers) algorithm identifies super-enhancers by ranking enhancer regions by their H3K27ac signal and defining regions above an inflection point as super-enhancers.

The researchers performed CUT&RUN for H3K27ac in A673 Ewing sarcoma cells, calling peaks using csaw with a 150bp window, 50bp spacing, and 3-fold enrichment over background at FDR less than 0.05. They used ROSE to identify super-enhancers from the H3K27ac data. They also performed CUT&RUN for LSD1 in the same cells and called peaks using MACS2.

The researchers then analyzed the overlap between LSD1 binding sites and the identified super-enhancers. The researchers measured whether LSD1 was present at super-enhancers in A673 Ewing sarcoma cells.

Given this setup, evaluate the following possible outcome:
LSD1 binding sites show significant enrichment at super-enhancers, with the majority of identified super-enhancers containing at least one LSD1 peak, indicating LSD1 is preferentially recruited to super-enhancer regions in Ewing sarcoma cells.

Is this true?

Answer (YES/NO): YES